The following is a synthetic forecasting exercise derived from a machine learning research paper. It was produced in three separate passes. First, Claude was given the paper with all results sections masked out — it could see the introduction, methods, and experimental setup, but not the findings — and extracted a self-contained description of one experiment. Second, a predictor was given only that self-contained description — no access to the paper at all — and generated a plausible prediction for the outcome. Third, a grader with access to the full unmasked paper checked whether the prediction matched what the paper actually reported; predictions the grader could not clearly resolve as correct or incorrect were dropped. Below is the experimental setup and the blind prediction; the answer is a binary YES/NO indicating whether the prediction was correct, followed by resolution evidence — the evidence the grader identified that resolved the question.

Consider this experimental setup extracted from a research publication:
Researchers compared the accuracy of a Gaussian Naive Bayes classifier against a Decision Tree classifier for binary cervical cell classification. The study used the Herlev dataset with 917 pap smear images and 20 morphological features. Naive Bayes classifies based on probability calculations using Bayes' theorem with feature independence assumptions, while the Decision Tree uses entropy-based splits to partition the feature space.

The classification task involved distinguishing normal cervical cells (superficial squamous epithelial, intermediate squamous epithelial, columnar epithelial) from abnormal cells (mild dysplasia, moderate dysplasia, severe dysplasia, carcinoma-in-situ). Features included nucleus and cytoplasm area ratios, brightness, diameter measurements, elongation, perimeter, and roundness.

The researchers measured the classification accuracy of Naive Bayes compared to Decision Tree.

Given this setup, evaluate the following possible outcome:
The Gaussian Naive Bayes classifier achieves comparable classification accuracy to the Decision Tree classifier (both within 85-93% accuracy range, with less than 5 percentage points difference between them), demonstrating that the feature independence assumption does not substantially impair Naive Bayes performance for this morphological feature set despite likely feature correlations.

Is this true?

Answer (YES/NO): NO